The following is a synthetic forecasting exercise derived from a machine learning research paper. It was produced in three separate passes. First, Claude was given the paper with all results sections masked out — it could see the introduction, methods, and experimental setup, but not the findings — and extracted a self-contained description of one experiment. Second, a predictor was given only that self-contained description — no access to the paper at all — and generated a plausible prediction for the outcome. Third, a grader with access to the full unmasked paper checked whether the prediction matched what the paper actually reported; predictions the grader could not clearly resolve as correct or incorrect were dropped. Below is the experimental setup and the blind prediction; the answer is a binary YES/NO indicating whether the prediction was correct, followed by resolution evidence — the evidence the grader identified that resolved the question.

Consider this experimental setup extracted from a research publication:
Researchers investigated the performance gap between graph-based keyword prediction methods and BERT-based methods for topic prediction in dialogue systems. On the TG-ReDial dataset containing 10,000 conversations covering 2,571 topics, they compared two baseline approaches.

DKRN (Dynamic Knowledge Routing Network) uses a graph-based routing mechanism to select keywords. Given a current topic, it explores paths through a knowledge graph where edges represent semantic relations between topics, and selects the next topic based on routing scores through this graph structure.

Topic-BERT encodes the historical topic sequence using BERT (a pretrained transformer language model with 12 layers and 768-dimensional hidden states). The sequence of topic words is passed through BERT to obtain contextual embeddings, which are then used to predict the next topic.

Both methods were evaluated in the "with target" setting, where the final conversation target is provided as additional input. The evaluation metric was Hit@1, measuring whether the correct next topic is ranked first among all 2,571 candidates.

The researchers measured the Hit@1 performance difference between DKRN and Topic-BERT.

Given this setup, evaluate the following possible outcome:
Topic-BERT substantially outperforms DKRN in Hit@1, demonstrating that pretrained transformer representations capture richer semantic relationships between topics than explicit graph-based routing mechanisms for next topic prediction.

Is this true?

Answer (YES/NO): YES